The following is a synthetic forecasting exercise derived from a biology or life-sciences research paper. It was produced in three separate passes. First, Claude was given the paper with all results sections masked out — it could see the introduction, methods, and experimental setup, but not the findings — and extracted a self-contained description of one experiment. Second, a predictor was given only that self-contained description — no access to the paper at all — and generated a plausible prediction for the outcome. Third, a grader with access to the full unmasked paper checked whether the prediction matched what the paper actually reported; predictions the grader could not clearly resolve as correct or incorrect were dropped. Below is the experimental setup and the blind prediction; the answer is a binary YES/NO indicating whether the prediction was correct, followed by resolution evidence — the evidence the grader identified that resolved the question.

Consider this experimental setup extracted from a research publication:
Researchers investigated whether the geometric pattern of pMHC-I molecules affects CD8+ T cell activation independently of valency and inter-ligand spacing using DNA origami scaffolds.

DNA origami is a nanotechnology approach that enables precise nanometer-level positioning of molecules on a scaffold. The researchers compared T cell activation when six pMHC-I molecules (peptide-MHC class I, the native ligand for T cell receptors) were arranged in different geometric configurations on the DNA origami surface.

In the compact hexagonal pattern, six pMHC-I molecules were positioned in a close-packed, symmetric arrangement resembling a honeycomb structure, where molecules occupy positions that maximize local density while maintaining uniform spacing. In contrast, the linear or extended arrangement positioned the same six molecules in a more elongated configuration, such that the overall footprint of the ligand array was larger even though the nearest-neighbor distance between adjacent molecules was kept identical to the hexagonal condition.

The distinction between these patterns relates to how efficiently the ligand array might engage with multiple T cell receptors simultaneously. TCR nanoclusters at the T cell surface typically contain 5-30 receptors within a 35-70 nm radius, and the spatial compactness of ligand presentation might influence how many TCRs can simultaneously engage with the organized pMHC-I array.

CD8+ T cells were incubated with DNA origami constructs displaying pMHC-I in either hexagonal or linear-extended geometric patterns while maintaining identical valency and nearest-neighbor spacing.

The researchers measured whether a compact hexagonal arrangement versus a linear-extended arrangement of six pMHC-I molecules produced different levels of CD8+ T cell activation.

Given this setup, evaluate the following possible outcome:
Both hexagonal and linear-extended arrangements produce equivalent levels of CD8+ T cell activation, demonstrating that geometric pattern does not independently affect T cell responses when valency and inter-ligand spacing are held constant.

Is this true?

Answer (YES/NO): NO